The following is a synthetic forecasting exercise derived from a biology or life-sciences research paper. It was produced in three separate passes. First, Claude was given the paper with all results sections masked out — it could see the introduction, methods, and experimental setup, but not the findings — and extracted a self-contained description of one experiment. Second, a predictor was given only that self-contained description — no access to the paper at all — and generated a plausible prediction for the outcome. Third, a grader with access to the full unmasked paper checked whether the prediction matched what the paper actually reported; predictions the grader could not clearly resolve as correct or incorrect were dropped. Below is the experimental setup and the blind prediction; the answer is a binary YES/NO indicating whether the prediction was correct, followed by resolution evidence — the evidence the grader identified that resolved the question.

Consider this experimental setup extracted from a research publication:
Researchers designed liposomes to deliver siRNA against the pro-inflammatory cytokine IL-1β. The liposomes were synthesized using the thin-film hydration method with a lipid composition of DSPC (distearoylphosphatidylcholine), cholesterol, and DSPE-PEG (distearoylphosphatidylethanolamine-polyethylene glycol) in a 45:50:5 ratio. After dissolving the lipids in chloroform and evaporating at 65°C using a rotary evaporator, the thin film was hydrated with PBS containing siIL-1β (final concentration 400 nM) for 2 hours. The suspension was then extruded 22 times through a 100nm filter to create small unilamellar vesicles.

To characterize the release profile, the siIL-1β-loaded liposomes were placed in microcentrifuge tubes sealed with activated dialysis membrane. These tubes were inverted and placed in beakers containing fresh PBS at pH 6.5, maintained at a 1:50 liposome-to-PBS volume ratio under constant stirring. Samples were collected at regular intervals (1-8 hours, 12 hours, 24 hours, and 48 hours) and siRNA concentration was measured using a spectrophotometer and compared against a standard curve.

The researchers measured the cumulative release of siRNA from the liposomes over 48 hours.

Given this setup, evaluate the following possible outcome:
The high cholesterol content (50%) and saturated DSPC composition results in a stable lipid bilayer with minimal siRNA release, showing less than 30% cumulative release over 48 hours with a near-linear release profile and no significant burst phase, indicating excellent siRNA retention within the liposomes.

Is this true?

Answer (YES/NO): NO